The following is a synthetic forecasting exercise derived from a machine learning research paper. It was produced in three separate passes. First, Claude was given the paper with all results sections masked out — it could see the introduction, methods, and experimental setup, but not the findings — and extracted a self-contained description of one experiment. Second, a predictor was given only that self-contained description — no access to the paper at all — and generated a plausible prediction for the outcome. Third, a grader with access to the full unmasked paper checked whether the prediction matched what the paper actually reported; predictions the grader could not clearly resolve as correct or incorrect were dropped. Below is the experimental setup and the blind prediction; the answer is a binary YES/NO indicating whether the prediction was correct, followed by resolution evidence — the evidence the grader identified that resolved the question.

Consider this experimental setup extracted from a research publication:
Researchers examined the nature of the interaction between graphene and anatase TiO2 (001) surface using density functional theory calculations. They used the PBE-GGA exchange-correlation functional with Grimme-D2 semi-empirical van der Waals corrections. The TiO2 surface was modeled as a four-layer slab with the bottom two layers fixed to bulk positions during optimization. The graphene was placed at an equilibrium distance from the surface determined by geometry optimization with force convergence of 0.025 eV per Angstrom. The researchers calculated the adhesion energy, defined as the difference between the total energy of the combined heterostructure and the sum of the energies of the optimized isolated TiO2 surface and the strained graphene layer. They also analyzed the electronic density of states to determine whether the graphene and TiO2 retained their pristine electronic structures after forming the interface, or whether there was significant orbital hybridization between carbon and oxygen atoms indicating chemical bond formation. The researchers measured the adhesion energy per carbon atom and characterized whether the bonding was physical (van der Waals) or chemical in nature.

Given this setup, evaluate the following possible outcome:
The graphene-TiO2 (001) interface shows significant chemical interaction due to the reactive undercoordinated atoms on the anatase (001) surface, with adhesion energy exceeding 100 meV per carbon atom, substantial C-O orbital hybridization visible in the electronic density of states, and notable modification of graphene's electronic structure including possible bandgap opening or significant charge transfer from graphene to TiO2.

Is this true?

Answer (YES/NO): NO